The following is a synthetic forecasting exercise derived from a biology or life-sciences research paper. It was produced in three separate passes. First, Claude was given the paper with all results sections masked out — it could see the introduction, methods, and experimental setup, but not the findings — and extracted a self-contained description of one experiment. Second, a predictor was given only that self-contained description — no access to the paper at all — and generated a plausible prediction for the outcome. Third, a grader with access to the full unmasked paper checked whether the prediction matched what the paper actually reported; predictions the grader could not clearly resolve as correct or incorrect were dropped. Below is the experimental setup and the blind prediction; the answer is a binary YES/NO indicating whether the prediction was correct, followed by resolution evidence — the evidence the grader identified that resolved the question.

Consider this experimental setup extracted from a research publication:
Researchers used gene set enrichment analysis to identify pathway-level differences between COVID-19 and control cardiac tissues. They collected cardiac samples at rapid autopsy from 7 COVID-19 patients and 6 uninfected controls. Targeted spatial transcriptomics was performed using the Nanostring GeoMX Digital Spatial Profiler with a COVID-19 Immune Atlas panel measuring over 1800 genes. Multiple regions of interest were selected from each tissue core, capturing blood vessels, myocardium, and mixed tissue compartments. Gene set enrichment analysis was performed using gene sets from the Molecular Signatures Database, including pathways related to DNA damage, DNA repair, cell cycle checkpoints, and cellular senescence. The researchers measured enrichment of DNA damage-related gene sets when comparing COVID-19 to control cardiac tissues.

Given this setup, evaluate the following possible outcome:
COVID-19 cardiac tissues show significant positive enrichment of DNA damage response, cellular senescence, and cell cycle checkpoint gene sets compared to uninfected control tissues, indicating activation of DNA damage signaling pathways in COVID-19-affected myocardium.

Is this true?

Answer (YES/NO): NO